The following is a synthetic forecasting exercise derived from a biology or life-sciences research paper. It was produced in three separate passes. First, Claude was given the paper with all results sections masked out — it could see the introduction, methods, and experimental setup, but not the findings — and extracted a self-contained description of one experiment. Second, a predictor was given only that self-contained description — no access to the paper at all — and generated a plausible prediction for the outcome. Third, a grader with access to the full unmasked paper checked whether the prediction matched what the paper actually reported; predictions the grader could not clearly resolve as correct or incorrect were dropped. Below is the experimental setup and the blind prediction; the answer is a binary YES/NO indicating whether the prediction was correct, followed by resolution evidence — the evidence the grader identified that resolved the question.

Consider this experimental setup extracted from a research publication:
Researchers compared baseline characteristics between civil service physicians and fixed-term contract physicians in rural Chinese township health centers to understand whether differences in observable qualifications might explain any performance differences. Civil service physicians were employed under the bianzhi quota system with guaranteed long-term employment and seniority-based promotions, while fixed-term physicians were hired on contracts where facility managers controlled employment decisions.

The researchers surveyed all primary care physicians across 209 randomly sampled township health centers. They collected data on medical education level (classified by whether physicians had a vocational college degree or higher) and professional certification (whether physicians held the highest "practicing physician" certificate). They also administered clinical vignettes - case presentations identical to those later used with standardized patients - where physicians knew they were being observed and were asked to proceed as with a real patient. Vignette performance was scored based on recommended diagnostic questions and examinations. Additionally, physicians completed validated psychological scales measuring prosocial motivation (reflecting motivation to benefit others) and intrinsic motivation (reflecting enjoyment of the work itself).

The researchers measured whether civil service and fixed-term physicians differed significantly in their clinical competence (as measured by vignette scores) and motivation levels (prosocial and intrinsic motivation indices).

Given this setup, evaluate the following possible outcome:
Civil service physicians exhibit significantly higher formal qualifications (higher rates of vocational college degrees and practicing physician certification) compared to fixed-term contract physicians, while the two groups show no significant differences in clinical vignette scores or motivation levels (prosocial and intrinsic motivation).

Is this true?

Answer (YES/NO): YES